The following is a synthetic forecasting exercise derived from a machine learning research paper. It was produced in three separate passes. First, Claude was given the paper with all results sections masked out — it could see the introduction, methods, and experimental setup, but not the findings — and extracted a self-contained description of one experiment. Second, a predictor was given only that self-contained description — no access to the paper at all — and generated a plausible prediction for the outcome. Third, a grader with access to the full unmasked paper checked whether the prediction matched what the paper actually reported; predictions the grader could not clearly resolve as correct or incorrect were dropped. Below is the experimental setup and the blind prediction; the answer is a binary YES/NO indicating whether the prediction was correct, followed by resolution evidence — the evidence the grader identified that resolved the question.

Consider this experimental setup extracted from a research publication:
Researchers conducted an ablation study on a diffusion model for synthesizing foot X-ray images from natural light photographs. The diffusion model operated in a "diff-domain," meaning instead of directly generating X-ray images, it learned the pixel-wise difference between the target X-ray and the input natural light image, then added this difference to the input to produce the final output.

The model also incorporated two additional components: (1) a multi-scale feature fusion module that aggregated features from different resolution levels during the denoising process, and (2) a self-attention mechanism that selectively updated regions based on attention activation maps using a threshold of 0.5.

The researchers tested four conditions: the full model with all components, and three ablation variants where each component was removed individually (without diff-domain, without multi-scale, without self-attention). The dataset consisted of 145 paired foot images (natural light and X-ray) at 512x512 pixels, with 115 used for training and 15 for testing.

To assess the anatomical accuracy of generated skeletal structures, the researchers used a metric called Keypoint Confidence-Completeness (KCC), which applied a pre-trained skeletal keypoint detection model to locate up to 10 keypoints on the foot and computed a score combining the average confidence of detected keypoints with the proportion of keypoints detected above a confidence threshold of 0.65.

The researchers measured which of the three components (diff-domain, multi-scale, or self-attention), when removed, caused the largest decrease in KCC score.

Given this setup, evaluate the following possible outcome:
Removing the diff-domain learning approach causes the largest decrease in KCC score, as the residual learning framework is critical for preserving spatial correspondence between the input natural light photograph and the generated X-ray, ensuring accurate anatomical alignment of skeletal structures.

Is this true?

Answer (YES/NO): NO